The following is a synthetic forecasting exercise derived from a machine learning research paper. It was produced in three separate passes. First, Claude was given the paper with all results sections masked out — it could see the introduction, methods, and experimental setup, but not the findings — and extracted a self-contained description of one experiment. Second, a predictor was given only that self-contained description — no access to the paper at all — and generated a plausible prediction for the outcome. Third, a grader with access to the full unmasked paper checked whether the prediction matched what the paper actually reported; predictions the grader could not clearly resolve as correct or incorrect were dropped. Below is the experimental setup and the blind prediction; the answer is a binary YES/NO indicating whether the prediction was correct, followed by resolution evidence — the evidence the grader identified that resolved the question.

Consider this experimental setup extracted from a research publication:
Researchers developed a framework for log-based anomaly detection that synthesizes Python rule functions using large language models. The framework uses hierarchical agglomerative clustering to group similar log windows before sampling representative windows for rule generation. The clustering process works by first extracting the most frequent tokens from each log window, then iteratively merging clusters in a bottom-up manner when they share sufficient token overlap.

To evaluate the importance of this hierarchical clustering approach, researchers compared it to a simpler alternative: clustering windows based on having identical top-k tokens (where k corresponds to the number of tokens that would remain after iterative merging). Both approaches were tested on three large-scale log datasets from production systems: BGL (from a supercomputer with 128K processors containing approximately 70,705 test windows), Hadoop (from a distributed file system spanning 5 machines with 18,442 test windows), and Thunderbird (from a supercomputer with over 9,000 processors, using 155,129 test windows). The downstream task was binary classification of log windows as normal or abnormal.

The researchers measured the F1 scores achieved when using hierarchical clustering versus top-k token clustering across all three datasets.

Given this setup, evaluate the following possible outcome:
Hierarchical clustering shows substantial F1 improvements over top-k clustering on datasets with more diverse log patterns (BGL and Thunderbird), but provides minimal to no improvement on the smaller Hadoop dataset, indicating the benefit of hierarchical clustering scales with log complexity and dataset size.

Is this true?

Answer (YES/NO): NO